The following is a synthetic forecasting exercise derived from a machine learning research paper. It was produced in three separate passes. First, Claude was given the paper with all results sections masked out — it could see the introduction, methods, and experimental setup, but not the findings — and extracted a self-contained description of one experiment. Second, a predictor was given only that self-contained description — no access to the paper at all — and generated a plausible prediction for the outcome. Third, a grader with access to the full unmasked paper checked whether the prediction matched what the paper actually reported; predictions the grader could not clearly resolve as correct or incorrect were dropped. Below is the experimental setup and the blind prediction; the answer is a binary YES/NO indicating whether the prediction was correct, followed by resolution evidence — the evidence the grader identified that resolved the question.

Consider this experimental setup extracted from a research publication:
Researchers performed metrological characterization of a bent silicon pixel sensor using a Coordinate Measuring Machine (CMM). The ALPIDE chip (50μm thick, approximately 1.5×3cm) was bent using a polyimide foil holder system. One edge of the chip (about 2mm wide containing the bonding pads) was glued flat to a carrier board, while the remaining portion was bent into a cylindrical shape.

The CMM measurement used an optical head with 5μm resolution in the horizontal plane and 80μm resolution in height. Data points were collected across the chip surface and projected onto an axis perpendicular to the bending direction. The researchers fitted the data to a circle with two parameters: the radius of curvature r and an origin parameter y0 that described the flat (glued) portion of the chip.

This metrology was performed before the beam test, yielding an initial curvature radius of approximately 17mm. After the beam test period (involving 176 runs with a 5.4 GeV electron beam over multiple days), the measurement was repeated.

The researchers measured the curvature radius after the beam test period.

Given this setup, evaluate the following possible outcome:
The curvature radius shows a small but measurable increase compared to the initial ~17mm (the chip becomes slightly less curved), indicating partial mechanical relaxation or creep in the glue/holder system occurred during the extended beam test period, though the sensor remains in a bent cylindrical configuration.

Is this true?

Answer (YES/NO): NO